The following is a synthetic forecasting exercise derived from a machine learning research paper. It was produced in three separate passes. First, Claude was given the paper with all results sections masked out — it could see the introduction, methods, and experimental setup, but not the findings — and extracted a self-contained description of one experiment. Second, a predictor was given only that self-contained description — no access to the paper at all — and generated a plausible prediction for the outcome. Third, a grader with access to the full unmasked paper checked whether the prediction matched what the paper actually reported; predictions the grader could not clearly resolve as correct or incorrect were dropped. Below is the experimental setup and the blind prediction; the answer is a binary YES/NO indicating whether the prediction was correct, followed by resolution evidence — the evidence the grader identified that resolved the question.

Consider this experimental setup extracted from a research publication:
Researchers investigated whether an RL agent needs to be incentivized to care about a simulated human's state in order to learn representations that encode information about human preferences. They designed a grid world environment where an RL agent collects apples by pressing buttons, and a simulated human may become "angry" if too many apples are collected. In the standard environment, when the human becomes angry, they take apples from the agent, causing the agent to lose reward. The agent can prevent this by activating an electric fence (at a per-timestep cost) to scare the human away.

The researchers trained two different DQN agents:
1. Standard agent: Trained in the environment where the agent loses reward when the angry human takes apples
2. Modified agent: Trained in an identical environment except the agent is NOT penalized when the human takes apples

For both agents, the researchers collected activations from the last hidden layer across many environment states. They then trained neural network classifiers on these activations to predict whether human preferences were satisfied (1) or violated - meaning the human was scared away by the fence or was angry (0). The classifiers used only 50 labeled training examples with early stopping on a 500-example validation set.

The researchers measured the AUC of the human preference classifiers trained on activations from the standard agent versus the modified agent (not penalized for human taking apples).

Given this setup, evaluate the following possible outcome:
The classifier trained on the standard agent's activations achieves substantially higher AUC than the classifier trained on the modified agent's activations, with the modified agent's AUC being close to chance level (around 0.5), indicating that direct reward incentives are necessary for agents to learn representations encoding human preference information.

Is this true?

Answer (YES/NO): NO